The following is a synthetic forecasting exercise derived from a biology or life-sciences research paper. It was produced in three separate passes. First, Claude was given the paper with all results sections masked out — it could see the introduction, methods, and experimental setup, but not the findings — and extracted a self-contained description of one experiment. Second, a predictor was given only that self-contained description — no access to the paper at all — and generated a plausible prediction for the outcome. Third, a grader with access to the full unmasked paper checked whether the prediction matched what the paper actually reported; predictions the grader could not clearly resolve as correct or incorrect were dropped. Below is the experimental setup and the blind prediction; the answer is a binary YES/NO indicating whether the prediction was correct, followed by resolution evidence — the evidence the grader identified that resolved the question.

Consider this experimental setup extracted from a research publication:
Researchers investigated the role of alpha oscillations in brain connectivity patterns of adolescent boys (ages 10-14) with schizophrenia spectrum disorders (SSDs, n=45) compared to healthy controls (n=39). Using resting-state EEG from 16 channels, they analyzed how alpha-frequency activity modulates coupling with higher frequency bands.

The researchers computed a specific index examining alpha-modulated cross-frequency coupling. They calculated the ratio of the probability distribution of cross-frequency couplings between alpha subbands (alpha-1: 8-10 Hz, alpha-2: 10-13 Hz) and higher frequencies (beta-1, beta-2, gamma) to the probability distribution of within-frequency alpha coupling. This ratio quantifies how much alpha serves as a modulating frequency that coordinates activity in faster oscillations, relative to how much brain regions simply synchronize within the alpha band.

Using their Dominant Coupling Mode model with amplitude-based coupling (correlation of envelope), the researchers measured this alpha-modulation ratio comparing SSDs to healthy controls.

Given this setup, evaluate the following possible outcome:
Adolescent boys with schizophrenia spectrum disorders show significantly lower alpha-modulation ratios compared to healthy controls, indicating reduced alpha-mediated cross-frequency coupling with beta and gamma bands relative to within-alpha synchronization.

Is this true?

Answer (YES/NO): NO